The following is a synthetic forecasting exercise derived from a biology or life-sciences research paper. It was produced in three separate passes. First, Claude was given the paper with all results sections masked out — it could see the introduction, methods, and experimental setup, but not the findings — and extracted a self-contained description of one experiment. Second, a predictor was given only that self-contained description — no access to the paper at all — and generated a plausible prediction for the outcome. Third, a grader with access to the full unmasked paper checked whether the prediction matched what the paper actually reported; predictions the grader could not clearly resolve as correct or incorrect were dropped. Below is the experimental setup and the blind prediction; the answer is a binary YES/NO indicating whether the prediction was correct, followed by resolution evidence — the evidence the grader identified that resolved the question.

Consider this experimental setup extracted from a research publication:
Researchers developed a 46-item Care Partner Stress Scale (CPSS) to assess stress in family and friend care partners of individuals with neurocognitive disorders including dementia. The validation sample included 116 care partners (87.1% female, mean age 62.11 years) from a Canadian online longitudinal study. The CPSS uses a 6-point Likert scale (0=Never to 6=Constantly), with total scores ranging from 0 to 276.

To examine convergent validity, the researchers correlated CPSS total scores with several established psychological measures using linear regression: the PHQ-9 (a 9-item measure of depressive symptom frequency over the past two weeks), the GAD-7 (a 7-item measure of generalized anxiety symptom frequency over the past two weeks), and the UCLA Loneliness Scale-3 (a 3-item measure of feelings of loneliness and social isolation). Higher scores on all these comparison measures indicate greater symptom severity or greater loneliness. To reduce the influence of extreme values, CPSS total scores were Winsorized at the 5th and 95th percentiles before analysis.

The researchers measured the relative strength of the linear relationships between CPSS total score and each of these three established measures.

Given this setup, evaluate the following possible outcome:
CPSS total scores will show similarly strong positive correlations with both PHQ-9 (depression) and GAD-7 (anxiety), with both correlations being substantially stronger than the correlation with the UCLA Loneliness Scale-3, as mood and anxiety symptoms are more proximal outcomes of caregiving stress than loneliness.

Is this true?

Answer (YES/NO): NO